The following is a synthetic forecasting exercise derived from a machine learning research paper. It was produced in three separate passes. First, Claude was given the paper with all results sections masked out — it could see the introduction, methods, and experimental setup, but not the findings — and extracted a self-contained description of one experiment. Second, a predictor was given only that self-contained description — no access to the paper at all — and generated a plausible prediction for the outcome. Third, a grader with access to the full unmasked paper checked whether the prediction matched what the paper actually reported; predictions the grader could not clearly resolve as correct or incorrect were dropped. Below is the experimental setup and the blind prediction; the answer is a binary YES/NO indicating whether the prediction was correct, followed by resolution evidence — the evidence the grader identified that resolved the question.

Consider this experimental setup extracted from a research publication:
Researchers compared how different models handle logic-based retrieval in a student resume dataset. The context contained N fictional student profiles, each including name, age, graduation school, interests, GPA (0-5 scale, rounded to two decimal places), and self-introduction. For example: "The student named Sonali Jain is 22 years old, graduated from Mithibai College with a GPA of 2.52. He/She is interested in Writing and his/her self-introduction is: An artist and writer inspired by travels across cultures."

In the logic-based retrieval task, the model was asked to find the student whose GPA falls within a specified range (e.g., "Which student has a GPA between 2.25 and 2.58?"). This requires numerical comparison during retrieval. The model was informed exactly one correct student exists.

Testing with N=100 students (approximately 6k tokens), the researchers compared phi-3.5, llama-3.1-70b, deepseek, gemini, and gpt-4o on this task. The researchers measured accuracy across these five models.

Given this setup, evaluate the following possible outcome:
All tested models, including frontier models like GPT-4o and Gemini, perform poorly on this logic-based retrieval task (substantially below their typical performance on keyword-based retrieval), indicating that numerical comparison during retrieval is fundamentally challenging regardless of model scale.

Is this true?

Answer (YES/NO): YES